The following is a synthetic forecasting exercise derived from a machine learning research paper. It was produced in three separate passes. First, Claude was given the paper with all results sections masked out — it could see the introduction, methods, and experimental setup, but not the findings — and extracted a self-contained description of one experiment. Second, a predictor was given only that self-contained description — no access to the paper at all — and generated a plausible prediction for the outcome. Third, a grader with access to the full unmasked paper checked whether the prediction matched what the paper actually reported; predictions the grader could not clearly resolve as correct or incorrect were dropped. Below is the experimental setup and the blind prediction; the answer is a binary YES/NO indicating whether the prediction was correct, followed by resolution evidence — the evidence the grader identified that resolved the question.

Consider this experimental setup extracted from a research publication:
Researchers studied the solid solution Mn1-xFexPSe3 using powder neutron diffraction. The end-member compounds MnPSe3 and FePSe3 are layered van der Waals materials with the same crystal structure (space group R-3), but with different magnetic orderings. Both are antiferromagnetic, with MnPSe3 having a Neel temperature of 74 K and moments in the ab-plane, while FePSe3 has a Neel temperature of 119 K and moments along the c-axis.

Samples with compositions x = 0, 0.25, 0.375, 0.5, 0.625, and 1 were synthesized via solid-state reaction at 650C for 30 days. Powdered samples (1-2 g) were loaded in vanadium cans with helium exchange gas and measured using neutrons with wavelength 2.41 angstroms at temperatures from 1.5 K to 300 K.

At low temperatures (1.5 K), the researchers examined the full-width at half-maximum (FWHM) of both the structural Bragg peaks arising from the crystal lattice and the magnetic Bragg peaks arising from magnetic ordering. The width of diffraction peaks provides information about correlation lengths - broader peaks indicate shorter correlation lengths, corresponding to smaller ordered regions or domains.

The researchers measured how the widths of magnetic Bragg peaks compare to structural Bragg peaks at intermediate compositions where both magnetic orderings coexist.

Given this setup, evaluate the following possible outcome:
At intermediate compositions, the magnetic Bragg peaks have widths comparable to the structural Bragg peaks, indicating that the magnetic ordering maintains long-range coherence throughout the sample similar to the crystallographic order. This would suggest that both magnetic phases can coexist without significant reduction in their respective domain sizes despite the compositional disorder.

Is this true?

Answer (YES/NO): NO